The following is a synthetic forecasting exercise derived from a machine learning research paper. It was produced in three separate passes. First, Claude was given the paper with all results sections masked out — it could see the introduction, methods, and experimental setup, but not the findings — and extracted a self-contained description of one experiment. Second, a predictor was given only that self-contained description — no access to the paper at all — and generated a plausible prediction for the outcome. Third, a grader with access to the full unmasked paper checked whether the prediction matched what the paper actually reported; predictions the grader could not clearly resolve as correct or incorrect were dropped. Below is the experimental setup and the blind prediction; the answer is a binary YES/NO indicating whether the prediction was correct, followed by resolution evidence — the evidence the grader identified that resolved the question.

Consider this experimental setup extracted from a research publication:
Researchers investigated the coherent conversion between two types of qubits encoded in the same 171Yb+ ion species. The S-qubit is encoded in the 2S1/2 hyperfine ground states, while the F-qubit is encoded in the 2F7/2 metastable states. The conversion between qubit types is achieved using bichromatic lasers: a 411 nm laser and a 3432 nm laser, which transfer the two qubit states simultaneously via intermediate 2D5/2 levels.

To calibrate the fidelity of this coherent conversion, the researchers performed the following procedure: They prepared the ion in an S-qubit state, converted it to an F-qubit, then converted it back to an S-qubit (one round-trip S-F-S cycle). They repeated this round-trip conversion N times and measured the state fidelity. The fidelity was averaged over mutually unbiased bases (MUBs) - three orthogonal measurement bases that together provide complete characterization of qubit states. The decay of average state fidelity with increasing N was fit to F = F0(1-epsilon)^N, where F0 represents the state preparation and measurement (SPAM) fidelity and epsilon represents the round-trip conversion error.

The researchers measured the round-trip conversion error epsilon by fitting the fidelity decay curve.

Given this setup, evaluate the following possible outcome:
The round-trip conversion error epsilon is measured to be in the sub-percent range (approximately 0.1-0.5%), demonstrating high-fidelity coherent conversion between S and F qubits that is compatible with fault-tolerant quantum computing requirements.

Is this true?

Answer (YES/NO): NO